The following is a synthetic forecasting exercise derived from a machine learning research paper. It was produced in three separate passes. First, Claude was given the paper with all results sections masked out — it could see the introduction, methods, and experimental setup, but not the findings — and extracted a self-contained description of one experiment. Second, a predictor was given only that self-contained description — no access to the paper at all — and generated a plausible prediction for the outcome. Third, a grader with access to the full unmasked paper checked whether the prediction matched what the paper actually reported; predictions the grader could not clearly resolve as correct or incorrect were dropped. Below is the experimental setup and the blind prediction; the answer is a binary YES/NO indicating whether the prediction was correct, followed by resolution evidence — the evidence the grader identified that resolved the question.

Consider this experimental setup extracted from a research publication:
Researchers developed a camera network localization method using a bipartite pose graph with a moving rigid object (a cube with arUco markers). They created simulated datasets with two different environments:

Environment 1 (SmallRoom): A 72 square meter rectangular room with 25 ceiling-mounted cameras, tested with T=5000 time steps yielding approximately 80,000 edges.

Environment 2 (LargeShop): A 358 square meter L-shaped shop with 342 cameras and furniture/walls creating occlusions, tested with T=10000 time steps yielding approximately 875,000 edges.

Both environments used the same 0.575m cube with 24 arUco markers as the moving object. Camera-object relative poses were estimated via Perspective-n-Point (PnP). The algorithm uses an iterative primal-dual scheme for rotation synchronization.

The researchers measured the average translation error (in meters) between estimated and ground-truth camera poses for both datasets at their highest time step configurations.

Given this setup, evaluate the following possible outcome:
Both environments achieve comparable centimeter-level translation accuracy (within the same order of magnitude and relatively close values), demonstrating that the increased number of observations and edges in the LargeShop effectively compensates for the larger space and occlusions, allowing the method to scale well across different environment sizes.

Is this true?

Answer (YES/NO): NO